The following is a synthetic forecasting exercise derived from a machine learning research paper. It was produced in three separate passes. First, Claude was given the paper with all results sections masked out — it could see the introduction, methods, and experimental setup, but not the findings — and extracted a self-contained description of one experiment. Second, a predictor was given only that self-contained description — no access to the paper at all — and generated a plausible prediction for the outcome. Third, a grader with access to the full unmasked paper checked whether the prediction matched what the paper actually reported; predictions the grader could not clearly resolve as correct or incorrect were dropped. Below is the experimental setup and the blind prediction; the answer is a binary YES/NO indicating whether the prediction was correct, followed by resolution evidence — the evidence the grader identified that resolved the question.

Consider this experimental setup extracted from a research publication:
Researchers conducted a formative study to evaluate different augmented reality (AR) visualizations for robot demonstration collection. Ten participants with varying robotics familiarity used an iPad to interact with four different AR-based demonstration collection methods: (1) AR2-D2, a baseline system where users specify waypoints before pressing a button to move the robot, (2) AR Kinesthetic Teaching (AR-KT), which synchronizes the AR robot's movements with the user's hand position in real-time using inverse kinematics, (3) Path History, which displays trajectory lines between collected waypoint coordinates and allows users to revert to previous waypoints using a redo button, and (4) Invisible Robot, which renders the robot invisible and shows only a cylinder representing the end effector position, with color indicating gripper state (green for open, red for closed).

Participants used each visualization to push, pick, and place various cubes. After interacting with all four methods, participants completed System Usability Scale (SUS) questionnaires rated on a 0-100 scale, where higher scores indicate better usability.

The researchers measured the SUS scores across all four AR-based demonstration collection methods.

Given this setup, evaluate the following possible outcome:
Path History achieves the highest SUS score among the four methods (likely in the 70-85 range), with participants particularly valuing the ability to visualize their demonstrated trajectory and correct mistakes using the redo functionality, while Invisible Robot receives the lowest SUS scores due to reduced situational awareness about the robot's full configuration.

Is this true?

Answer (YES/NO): NO